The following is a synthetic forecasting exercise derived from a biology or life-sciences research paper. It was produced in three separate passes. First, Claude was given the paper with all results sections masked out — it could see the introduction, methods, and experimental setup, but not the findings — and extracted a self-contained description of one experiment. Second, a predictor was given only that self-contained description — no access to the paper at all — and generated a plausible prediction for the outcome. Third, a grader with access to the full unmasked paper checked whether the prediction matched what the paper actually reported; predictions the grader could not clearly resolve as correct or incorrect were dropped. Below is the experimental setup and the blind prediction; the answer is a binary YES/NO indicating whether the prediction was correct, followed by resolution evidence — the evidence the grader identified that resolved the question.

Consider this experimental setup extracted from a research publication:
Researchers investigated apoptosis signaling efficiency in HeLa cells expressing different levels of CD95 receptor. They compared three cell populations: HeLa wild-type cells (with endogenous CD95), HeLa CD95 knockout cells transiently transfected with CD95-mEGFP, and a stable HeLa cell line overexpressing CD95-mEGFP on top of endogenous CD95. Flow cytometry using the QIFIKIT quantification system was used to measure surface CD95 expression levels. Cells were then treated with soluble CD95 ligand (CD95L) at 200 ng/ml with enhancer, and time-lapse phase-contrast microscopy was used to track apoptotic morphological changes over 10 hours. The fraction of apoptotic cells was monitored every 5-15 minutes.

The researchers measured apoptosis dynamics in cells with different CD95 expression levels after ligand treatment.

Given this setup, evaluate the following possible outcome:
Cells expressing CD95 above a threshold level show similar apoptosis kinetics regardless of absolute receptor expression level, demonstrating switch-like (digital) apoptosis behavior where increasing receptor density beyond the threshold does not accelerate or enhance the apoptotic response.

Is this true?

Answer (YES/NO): NO